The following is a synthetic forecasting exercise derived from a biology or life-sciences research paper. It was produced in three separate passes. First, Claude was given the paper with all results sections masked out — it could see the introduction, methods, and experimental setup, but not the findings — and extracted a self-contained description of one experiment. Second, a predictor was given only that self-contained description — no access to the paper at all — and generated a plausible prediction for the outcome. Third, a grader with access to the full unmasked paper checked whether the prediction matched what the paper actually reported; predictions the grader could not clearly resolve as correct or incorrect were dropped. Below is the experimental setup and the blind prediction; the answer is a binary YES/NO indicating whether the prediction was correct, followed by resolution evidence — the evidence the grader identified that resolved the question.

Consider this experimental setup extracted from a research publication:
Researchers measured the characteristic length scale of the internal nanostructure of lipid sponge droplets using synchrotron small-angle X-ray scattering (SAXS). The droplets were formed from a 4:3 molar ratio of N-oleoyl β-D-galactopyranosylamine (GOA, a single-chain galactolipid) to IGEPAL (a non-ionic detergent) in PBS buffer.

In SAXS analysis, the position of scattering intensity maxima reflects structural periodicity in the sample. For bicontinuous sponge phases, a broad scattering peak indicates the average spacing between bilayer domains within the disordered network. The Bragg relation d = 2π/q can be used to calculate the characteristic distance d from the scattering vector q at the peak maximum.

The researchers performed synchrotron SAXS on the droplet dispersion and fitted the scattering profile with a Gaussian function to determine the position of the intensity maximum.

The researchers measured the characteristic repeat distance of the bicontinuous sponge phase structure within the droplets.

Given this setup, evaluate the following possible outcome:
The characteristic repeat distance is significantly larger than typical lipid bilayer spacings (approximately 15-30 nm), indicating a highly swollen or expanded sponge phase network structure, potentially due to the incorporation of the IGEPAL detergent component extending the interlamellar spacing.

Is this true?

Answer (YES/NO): NO